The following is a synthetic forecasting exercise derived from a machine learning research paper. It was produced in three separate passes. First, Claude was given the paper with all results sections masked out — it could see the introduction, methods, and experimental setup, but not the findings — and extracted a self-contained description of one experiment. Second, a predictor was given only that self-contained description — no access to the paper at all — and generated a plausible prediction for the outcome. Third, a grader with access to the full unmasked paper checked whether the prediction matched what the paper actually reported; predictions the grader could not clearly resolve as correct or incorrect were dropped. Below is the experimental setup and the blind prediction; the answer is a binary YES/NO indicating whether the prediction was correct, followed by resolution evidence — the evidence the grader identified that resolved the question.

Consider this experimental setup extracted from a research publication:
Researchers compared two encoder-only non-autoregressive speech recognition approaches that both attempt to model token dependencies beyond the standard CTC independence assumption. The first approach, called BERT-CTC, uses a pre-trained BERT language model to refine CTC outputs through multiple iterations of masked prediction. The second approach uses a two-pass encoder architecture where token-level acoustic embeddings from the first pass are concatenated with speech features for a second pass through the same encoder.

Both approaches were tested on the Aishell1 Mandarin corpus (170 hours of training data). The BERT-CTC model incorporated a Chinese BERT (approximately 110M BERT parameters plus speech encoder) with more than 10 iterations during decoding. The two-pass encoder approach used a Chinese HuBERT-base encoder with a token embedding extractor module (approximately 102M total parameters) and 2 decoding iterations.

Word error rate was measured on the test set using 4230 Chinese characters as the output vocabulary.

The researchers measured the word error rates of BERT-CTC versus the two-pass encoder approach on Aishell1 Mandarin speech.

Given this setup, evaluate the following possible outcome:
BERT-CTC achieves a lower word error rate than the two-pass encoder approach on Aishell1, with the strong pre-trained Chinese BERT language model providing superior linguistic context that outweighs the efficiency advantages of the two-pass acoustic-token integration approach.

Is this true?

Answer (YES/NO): YES